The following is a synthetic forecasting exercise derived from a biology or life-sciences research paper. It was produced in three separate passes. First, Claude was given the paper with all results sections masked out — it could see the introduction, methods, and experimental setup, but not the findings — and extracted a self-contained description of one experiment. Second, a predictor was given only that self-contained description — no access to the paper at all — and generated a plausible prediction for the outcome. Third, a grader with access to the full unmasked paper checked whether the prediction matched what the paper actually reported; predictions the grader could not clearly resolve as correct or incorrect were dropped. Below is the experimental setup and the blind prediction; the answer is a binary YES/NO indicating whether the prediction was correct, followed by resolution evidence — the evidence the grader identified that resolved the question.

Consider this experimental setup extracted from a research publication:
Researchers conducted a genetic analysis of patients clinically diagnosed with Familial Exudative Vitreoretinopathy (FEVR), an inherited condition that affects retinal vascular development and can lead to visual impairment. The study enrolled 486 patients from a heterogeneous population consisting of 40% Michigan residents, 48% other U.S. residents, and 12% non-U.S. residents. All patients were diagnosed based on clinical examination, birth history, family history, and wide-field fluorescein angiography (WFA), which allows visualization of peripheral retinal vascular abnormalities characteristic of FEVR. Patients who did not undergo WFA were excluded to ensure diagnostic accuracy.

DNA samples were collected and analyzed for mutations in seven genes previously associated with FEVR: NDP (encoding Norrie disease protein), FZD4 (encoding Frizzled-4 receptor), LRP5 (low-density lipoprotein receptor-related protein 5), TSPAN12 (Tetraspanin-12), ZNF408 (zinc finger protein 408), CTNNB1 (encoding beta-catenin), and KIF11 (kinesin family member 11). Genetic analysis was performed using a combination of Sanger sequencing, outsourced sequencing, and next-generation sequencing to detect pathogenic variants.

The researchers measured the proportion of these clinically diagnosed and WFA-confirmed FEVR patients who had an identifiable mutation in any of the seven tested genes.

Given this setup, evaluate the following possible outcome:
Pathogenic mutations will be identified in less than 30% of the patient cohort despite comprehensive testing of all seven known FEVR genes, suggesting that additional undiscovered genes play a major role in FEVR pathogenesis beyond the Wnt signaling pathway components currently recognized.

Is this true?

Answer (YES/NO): NO